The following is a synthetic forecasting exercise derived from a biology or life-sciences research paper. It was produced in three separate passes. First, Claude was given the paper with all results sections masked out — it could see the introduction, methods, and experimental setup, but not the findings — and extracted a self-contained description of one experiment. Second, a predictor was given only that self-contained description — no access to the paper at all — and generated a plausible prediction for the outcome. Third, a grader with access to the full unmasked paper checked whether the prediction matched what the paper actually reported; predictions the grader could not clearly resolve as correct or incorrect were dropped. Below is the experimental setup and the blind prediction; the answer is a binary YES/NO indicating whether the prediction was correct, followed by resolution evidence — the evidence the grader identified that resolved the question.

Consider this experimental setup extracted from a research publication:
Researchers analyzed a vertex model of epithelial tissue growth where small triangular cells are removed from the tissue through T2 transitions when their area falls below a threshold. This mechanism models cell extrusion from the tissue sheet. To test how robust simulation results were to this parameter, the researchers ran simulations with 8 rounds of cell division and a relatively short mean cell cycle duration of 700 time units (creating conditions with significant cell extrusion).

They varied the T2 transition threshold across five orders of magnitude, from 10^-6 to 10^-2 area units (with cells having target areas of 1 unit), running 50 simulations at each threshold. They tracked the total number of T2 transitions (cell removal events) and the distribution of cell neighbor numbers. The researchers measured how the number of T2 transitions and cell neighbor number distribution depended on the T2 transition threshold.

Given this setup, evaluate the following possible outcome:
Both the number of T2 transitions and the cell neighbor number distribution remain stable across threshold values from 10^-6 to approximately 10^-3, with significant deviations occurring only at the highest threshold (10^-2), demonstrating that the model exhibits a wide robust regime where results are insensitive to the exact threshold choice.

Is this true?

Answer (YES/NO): NO